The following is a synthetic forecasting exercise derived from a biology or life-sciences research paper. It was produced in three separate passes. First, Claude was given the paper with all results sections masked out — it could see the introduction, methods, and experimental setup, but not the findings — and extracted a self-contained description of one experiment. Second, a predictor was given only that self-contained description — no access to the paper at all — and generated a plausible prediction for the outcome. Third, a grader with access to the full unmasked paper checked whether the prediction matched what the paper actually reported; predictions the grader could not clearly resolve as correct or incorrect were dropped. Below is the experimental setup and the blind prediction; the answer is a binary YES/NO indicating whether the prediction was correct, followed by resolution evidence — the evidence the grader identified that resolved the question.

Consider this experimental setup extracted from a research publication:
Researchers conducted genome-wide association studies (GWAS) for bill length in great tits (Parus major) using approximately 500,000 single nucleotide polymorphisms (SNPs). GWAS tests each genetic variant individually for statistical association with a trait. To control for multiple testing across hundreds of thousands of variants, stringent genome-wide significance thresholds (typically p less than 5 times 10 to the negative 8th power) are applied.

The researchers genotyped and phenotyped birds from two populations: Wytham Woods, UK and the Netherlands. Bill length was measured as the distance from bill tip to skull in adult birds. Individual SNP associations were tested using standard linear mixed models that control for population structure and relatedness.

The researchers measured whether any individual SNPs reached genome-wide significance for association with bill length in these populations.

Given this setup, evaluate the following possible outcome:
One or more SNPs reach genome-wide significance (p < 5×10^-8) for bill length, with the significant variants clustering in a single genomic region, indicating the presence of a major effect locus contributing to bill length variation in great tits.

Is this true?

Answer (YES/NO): NO